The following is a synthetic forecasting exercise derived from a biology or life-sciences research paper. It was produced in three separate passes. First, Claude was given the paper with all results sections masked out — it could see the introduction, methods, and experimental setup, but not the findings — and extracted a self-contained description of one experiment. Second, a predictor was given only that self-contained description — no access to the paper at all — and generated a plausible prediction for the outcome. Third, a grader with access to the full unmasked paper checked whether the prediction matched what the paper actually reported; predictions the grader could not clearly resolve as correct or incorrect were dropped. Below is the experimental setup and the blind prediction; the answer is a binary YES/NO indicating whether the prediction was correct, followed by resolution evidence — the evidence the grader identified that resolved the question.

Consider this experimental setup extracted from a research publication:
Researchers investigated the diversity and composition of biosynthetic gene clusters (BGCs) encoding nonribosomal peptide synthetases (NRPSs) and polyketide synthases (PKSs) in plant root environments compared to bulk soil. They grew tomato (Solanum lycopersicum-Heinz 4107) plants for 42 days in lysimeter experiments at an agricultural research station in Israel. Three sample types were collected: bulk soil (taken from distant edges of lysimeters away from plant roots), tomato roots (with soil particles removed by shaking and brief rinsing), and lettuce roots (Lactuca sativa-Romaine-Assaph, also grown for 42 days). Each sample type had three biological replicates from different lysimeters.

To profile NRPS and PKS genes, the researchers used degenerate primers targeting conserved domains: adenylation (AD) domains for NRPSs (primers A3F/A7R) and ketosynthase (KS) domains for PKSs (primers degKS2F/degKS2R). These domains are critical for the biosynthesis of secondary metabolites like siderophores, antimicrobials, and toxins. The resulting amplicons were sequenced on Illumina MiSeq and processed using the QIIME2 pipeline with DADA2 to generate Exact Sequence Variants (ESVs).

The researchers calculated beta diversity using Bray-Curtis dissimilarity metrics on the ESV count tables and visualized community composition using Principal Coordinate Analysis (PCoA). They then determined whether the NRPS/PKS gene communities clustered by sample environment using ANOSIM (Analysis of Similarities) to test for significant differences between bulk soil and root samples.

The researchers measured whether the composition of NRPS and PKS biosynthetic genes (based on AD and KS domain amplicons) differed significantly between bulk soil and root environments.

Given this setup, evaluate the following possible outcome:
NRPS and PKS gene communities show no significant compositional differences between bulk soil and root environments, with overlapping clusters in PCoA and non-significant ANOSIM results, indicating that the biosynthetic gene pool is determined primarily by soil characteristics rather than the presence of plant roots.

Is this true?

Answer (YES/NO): NO